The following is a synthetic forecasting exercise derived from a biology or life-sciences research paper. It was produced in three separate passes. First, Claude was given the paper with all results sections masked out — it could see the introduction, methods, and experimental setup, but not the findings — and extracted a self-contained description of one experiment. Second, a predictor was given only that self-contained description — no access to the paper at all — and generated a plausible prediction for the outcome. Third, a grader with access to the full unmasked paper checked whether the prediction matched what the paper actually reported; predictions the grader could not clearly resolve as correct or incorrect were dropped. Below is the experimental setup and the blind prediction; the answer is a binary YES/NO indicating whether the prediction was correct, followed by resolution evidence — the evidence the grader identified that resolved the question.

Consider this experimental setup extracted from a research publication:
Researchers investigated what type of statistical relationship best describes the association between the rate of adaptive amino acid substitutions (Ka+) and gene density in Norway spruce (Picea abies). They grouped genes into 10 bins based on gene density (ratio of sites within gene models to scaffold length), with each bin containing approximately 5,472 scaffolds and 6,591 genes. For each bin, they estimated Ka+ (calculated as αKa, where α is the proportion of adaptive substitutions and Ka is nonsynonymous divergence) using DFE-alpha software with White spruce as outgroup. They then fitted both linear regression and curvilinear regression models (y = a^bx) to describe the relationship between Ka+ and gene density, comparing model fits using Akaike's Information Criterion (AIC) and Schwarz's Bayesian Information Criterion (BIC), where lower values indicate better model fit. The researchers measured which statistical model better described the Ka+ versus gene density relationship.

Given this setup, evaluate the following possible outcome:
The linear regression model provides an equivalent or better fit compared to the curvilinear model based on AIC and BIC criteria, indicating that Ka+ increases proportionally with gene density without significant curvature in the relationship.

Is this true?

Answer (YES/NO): NO